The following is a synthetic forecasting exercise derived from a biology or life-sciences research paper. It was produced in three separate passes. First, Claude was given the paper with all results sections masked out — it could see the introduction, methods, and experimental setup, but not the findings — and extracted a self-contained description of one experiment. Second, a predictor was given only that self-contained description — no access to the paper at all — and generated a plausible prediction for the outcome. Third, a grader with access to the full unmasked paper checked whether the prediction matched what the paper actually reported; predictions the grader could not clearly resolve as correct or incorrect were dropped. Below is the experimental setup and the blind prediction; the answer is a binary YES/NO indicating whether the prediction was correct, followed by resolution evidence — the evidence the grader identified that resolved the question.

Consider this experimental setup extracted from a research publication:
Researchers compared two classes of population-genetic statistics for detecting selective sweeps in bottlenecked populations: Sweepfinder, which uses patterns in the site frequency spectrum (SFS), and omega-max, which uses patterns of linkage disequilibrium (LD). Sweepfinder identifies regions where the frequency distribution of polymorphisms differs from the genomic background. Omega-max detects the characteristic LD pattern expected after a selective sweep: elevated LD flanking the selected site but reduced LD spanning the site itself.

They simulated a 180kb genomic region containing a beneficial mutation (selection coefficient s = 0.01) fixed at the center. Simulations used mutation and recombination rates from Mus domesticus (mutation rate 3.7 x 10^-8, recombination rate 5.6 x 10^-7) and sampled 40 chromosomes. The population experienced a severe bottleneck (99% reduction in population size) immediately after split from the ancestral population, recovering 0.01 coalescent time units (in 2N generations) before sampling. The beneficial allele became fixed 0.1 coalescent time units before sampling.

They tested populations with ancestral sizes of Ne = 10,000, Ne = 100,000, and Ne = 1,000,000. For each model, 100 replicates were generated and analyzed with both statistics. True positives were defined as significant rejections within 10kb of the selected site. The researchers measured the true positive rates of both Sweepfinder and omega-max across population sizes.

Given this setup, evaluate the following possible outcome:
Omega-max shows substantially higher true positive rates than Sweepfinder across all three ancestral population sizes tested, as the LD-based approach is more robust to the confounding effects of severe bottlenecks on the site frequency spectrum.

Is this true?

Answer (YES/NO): NO